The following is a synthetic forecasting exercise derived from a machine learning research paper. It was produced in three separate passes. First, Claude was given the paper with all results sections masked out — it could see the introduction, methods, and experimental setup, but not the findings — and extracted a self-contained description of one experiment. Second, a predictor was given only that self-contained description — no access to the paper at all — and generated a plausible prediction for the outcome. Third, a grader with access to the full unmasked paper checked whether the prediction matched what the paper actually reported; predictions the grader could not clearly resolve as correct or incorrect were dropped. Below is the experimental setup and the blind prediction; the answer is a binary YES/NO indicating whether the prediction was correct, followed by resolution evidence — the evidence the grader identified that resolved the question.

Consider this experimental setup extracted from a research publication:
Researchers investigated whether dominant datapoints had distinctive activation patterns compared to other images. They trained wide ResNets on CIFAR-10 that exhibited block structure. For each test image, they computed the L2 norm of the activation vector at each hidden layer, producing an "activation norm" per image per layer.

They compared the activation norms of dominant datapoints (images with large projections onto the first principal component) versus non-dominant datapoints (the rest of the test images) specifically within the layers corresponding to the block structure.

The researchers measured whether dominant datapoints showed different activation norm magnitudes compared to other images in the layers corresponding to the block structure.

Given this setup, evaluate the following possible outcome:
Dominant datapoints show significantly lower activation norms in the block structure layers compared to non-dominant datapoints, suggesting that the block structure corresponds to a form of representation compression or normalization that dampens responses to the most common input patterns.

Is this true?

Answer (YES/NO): NO